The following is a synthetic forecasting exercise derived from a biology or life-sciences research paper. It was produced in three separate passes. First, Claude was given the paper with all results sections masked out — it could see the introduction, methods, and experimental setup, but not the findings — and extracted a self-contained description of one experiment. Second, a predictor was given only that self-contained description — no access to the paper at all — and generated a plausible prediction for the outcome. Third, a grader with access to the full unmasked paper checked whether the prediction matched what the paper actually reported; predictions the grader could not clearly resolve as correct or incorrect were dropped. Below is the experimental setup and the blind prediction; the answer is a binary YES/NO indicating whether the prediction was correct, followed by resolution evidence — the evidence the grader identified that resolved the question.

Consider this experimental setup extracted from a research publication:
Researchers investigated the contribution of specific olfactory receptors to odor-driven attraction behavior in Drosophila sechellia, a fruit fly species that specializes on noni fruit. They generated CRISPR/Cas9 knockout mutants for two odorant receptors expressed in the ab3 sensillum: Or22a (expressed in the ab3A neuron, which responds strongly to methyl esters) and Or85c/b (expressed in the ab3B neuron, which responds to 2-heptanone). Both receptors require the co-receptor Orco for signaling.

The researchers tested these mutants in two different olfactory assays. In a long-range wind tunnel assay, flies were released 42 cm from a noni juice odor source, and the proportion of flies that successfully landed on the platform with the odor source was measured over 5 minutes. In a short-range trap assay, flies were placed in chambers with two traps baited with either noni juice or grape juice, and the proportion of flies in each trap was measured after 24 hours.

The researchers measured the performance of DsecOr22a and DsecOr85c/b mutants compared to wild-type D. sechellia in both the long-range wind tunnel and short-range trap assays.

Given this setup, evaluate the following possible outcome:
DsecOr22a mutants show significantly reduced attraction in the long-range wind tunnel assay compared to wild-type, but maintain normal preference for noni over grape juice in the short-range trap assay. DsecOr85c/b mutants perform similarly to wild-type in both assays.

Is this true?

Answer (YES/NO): NO